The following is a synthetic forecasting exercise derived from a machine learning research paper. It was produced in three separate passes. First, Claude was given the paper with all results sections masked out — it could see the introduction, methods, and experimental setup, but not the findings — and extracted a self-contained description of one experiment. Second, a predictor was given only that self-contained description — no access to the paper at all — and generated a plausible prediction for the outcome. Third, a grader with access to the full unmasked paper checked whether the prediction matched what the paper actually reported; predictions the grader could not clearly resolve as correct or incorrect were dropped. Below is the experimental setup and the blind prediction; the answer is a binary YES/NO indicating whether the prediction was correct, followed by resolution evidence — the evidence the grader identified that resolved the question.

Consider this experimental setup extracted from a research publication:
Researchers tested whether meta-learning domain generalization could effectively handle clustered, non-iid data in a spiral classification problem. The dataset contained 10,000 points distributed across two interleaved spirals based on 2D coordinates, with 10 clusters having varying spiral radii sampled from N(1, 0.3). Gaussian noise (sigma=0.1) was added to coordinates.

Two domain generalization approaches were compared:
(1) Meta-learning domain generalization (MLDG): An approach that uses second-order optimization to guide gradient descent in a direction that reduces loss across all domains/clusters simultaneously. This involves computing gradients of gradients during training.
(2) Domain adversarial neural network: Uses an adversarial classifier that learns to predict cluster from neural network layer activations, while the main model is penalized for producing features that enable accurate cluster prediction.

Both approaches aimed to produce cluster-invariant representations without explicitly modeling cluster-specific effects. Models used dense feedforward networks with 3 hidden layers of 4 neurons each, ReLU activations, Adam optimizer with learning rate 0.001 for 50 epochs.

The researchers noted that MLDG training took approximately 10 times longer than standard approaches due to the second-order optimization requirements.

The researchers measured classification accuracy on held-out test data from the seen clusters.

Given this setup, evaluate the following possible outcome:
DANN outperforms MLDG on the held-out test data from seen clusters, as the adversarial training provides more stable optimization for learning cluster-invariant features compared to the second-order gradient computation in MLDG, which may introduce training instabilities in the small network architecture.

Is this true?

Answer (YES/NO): YES